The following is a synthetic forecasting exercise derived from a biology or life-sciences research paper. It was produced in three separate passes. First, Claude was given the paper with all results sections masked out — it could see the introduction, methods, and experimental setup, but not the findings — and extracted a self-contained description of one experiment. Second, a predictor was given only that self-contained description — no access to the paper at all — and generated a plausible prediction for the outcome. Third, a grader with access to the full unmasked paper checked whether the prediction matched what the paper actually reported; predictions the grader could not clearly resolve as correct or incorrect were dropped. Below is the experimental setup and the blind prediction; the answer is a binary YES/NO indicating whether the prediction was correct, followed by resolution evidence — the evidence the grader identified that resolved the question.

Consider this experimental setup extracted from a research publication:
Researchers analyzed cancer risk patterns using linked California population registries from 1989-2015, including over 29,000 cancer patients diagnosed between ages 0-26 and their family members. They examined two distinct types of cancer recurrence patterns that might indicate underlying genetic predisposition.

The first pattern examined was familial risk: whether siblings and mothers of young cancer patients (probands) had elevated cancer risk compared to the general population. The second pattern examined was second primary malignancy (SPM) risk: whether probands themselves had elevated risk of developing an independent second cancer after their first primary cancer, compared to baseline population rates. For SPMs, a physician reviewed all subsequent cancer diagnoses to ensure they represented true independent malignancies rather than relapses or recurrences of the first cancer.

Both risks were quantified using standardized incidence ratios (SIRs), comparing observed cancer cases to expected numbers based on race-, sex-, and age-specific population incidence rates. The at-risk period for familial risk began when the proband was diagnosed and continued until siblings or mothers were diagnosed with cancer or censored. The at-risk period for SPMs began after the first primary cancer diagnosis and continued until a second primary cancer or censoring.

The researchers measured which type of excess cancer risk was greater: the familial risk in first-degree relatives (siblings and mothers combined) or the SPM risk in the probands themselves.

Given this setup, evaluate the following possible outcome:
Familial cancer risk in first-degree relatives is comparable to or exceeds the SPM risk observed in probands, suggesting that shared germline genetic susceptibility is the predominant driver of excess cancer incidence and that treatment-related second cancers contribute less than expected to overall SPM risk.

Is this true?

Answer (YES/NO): NO